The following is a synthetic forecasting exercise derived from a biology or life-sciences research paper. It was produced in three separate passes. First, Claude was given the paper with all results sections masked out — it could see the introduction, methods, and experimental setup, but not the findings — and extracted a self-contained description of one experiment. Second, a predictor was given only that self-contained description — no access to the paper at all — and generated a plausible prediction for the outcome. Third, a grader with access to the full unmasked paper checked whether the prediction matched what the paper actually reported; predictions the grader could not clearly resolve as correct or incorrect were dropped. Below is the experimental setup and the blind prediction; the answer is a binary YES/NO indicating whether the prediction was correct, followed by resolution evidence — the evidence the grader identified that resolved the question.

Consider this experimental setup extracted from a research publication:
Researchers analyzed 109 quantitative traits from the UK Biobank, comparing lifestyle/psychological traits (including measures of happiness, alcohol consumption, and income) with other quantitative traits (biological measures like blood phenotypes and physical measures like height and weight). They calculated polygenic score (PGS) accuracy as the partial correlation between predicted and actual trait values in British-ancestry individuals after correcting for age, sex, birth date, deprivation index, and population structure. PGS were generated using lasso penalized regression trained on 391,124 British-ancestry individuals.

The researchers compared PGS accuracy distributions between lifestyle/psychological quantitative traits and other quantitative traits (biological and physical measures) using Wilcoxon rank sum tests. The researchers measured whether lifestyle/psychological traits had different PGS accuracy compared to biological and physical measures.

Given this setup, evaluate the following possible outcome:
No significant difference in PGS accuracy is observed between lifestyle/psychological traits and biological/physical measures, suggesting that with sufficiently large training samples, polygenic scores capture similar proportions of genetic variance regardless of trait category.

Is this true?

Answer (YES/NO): NO